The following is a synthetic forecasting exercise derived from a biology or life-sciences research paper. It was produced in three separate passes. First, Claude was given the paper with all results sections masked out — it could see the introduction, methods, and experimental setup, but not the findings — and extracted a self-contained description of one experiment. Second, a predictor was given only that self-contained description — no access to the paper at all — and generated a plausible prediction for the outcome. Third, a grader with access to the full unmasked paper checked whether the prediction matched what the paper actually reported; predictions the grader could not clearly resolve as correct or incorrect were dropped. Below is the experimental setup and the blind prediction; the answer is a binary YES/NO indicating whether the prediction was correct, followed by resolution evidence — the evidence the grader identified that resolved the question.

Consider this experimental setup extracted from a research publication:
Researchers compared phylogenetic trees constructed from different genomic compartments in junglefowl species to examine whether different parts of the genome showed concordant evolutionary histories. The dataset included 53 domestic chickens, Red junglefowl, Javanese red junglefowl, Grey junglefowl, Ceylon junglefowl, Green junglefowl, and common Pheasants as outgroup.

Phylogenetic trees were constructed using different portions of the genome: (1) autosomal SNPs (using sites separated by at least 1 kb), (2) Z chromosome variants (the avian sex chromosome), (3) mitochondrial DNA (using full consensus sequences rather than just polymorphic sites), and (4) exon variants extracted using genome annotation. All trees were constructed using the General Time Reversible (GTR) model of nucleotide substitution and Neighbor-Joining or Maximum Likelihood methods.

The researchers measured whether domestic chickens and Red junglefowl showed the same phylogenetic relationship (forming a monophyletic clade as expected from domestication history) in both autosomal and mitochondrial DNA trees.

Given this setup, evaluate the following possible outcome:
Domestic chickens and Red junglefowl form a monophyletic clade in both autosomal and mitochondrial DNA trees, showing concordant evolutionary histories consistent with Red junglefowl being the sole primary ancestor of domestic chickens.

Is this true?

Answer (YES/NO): NO